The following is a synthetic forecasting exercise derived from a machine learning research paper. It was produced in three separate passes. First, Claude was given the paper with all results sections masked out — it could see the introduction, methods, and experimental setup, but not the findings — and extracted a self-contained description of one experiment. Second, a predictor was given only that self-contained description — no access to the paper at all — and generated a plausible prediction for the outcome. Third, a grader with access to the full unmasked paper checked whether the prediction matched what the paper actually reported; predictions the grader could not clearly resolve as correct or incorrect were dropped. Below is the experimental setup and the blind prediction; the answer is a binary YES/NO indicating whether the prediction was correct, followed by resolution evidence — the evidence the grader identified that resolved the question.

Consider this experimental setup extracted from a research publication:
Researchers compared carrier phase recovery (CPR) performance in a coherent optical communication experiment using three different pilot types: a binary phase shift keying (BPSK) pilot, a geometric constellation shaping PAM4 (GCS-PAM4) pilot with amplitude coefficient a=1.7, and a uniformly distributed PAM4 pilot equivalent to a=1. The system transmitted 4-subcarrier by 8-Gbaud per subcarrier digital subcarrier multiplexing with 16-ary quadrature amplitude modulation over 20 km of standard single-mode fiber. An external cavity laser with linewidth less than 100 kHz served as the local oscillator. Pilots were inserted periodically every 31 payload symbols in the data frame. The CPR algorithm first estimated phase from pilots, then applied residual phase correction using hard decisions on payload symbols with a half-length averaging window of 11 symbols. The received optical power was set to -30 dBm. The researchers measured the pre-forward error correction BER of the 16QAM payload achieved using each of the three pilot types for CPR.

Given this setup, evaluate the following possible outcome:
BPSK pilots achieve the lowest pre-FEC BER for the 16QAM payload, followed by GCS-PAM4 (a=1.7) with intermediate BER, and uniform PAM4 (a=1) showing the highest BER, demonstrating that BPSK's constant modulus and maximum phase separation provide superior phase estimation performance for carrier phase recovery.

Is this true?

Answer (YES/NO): NO